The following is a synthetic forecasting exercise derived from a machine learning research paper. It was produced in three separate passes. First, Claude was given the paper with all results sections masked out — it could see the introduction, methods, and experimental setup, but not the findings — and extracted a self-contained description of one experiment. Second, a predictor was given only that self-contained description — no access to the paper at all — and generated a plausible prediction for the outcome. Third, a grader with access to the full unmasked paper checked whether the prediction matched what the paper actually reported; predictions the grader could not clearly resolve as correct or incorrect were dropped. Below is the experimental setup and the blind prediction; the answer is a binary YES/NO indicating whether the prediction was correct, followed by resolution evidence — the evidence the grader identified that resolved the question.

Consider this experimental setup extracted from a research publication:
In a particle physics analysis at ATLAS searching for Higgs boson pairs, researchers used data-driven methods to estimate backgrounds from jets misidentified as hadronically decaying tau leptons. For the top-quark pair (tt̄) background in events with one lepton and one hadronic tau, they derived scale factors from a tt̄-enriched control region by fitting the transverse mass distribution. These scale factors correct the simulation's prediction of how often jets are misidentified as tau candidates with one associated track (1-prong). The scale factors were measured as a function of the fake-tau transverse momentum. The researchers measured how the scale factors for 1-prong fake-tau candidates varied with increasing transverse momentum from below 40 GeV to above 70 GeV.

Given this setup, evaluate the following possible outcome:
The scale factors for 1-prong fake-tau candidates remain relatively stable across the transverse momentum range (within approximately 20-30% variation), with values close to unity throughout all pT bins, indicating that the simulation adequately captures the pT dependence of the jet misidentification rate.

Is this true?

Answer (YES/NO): NO